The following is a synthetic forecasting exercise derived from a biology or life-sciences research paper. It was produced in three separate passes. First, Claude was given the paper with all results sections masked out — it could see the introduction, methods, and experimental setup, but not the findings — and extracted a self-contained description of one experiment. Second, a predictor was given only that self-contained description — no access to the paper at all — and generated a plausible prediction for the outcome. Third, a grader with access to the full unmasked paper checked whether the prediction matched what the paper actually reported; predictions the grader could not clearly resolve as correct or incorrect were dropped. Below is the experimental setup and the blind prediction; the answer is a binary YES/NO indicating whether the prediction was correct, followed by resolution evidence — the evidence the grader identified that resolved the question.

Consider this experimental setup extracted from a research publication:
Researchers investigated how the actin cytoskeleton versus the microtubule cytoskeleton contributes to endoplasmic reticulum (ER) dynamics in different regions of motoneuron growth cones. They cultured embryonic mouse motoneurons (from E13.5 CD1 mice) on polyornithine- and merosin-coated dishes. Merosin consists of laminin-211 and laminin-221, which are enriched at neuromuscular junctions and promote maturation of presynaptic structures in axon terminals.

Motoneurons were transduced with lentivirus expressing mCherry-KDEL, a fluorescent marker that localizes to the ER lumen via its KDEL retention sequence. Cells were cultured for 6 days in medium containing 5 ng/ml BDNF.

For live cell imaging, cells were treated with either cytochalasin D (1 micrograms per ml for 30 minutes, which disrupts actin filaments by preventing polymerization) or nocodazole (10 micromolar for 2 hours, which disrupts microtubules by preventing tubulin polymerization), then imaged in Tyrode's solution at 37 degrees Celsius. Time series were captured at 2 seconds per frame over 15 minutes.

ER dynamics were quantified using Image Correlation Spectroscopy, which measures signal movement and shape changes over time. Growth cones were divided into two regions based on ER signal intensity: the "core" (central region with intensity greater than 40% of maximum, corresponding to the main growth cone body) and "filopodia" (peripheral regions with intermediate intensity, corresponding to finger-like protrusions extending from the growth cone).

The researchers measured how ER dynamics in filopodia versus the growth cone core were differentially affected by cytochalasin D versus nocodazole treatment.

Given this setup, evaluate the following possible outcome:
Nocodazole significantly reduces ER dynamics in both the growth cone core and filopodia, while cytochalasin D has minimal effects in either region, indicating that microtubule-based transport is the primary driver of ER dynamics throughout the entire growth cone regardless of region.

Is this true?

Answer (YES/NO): NO